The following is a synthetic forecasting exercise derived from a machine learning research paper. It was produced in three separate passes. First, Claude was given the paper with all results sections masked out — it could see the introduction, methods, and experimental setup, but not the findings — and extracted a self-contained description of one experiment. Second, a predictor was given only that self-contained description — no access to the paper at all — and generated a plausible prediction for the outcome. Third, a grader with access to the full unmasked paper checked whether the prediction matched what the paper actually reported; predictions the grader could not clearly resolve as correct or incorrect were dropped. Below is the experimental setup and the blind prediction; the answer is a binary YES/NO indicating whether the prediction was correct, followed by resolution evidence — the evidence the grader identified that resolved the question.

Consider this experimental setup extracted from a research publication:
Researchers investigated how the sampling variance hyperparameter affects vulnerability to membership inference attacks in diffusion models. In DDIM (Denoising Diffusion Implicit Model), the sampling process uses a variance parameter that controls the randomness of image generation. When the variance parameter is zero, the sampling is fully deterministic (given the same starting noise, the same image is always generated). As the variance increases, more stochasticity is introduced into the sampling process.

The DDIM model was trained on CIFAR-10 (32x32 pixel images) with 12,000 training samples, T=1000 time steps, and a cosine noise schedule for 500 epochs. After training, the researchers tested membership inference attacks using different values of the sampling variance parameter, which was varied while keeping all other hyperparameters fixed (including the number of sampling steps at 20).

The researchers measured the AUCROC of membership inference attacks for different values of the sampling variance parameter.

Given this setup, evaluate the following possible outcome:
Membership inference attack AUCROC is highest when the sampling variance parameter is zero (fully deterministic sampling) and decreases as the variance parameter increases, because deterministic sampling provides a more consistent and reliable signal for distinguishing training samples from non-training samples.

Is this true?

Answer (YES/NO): NO